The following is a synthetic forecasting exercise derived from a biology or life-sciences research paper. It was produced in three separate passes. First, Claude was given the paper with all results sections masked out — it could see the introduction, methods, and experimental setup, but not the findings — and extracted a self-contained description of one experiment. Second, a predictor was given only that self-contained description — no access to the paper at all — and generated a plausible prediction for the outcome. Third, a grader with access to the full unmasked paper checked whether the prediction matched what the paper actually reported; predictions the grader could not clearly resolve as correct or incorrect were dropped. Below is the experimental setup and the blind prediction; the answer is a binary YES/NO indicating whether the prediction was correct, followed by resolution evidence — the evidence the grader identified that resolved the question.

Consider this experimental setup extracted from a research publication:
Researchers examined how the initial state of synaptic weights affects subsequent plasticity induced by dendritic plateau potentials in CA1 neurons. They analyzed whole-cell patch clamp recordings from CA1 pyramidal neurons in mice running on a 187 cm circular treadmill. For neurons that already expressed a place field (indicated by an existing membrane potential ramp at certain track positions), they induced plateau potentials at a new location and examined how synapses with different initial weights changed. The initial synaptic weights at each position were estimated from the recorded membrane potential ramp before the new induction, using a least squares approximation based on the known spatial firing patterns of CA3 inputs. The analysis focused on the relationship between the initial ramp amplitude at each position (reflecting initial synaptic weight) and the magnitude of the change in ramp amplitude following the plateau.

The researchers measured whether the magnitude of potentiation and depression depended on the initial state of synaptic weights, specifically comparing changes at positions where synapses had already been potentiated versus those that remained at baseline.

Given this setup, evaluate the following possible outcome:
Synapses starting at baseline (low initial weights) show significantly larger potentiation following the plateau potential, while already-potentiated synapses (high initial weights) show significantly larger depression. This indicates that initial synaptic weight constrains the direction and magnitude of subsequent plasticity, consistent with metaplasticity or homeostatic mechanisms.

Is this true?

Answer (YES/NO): YES